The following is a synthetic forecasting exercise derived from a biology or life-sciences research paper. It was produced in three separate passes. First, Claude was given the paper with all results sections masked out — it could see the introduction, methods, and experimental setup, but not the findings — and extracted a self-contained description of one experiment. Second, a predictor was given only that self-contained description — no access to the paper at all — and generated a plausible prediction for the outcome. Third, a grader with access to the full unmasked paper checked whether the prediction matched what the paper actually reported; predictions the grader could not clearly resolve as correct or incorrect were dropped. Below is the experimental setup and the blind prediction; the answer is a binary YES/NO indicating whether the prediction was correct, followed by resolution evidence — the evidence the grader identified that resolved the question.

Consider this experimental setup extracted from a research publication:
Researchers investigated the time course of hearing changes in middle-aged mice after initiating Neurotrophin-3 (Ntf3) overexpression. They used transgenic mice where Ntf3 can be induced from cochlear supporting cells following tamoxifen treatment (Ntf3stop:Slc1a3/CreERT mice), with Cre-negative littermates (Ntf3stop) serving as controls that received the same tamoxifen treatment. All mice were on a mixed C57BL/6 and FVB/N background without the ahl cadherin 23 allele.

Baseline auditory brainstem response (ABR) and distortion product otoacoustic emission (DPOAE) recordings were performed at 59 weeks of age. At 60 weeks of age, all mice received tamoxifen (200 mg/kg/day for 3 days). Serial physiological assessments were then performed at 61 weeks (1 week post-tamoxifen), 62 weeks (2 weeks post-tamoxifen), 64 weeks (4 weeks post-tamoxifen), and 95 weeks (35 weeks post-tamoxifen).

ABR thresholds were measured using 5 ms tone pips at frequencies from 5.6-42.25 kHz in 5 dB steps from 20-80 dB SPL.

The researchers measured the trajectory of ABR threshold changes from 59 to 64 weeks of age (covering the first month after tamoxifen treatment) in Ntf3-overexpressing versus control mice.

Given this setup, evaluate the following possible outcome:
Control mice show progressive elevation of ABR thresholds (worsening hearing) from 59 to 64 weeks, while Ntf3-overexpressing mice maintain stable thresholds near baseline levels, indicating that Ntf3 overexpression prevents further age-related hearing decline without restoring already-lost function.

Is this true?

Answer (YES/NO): NO